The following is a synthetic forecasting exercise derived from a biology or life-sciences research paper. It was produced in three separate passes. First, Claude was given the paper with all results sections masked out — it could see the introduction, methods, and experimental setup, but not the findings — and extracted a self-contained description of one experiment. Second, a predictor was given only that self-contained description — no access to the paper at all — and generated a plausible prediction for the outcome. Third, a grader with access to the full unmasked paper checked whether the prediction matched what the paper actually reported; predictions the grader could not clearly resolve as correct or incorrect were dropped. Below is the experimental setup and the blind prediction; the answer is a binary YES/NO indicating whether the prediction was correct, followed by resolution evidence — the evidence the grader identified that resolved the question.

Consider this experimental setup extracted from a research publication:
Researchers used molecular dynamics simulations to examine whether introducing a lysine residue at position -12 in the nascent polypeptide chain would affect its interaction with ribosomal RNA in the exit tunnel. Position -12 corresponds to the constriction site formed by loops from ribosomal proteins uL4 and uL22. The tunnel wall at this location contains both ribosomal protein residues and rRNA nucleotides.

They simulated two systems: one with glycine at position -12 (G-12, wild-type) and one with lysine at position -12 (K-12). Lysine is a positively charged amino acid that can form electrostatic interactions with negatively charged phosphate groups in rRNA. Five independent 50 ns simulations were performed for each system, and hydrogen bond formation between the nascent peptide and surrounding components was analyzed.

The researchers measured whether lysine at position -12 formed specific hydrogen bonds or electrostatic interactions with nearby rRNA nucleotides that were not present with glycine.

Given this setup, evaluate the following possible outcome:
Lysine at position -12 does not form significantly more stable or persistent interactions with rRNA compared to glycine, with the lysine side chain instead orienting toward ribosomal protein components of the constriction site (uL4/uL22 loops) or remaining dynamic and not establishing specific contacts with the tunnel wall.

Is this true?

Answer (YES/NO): NO